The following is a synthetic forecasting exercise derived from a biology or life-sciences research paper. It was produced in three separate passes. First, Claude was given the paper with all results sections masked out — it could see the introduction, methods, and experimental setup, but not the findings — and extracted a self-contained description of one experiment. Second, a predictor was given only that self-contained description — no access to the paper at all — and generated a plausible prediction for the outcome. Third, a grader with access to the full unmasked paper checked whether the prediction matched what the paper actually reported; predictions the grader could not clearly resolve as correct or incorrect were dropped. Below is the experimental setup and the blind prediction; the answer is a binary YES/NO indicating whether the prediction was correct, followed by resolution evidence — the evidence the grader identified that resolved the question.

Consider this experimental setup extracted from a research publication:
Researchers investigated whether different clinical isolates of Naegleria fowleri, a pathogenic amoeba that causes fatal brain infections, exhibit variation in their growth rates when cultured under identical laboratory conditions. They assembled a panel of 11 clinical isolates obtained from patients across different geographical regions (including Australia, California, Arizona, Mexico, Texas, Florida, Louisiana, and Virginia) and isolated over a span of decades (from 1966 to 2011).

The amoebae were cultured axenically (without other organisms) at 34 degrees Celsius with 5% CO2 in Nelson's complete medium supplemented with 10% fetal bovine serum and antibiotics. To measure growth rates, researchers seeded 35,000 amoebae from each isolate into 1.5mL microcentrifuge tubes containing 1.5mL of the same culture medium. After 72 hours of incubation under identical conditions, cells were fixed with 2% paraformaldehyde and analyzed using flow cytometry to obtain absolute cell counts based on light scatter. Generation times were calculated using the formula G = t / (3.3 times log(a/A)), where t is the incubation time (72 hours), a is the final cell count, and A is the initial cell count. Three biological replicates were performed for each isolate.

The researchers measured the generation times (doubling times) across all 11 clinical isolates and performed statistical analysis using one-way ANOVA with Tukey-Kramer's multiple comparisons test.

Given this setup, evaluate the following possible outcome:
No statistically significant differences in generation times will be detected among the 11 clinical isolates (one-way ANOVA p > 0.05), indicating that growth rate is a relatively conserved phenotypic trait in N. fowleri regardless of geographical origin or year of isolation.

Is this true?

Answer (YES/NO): NO